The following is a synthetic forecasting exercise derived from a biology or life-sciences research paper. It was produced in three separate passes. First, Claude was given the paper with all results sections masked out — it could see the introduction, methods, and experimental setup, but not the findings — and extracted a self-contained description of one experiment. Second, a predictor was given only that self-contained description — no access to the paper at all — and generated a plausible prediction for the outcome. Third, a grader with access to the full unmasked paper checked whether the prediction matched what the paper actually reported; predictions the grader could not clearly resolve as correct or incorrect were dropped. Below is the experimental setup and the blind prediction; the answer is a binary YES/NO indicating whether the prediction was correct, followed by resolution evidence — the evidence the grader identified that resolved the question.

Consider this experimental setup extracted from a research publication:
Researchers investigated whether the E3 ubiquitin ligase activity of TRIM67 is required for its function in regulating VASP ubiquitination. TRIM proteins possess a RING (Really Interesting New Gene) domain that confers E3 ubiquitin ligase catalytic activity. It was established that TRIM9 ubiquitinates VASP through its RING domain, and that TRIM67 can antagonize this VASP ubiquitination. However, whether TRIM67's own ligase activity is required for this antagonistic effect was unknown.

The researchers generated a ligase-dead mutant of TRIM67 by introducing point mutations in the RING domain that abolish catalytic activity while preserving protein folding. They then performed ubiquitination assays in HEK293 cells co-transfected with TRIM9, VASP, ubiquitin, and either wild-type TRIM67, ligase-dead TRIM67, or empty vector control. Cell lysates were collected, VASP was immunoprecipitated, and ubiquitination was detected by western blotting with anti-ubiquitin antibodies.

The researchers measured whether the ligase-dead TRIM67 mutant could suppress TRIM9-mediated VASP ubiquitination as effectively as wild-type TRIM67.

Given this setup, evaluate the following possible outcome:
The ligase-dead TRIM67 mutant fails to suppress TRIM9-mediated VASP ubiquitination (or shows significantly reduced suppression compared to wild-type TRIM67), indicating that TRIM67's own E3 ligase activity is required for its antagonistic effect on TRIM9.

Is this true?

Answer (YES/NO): YES